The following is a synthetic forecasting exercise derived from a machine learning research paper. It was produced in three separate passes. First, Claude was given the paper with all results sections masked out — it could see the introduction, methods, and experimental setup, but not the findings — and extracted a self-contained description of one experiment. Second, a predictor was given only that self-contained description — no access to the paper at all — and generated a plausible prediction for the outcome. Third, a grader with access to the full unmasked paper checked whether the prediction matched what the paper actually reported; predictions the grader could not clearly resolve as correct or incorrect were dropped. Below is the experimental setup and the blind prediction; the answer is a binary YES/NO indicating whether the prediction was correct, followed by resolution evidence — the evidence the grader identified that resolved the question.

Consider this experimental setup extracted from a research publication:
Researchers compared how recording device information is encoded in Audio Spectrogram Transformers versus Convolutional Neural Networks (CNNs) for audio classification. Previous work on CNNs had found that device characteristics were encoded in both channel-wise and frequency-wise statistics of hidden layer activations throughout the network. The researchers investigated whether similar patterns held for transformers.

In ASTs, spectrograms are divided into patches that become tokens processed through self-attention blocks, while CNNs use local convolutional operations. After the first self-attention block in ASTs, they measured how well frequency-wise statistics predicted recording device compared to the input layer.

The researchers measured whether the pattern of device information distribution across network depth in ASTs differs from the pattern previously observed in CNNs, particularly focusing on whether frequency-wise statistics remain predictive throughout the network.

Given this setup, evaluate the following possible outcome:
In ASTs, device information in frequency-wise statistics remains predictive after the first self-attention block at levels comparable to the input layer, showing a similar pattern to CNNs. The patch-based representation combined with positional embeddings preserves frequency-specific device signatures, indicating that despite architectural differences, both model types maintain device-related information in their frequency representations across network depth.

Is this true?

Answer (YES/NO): NO